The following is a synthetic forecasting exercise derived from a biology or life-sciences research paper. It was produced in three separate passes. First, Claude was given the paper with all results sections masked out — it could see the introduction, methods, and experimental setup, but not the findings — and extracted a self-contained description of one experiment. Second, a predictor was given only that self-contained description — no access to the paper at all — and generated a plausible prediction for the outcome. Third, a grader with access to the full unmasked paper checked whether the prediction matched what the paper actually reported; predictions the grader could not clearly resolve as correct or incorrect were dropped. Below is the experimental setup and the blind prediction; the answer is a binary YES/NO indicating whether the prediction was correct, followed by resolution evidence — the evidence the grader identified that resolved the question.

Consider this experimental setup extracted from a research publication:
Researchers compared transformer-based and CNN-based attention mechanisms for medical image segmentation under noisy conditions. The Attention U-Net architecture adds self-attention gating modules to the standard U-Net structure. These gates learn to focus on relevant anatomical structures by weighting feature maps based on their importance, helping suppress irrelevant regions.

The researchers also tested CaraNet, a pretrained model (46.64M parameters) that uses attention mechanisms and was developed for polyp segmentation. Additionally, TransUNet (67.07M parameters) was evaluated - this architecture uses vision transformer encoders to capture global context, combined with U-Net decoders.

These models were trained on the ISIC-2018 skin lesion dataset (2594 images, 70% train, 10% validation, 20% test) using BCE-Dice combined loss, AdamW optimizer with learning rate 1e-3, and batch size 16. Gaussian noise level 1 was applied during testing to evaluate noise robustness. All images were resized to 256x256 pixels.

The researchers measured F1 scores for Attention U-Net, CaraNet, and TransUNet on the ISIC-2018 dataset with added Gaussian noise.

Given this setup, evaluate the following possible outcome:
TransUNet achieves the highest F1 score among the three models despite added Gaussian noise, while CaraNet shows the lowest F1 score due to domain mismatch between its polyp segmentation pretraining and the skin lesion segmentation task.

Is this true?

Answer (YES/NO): NO